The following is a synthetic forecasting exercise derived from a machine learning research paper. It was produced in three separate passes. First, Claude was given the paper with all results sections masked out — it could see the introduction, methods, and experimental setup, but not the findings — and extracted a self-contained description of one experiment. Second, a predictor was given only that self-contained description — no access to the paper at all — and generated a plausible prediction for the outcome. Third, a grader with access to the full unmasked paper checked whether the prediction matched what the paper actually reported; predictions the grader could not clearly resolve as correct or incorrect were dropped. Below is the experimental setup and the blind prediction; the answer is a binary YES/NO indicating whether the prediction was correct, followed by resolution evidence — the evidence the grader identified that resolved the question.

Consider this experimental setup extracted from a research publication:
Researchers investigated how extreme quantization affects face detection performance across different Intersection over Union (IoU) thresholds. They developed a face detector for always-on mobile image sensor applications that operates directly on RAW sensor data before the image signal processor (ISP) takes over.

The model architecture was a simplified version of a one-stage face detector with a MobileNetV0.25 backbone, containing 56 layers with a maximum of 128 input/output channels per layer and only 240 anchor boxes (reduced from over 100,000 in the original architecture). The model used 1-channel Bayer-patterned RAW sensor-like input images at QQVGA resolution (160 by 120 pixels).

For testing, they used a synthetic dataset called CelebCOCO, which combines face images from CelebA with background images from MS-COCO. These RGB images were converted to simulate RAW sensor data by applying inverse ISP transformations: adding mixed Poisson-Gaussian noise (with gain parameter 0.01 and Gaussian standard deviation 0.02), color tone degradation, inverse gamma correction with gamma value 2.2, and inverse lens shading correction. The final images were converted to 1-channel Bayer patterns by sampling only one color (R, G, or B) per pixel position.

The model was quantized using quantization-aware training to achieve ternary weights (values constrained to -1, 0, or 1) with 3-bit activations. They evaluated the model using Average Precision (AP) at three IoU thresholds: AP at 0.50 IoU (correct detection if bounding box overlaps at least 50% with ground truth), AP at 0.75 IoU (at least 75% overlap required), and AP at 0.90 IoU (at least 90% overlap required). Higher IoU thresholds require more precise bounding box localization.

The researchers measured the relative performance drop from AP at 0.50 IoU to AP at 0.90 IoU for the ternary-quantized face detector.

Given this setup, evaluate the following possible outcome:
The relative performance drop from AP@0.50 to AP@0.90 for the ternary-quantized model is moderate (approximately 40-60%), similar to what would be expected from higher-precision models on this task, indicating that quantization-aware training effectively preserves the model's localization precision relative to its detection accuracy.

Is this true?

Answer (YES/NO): NO